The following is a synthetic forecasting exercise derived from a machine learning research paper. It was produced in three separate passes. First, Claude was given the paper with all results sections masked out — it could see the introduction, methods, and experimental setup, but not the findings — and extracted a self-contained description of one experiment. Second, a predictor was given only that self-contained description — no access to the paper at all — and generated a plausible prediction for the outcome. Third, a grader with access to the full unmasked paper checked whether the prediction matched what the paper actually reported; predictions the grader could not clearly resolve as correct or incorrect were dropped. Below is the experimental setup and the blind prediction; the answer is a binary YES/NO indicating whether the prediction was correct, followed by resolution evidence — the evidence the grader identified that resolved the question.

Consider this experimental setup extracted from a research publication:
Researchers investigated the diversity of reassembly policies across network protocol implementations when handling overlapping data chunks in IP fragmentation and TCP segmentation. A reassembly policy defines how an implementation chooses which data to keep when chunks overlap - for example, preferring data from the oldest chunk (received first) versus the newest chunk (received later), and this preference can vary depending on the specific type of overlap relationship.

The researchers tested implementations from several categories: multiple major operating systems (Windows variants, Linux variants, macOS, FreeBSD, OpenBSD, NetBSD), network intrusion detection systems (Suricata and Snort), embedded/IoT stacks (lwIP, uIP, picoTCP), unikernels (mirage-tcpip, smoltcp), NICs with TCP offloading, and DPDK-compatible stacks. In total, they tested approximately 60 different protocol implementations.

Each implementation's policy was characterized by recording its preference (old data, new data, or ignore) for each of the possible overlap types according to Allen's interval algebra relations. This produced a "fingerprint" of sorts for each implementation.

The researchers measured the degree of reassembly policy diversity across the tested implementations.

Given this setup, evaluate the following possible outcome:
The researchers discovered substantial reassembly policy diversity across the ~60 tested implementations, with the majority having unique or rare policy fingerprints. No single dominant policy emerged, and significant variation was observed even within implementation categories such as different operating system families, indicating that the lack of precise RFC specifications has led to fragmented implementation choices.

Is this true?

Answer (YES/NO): NO